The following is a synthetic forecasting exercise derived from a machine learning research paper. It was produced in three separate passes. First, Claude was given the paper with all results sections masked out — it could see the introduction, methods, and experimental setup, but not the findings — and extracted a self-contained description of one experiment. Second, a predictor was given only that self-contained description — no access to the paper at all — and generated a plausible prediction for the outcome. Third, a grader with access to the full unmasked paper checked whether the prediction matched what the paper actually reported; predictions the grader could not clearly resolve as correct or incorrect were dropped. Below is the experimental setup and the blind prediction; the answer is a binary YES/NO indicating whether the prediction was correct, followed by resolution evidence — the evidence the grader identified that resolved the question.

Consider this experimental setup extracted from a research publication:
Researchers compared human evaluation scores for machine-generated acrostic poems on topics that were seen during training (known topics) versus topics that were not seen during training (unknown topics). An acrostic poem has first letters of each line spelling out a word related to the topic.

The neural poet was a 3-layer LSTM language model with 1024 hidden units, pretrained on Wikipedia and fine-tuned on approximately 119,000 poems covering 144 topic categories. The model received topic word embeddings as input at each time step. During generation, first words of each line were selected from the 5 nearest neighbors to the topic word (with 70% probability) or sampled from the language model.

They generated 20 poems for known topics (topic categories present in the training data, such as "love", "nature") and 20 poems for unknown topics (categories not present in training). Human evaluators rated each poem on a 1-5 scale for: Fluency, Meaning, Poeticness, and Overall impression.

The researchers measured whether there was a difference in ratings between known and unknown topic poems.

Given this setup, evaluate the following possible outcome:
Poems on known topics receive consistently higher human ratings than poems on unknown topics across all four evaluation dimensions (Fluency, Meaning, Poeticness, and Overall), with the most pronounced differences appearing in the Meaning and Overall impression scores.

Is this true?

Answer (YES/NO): NO